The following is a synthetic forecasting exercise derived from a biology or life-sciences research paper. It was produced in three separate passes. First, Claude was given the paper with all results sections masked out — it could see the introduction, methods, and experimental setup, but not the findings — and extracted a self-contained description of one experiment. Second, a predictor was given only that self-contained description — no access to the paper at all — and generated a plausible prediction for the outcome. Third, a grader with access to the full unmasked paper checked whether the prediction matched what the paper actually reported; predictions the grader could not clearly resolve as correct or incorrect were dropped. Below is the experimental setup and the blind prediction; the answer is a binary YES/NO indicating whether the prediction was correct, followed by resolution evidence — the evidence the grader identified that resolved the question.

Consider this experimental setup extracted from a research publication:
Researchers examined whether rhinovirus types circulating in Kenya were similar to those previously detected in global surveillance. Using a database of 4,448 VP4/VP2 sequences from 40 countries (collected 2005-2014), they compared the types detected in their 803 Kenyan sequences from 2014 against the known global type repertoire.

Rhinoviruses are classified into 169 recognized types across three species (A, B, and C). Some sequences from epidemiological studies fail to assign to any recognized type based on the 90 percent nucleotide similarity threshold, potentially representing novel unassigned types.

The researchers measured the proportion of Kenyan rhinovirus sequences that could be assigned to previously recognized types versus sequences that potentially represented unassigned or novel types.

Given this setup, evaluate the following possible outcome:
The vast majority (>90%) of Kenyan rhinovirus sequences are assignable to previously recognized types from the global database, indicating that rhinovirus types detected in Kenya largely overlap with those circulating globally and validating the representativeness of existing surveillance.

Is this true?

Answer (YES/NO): YES